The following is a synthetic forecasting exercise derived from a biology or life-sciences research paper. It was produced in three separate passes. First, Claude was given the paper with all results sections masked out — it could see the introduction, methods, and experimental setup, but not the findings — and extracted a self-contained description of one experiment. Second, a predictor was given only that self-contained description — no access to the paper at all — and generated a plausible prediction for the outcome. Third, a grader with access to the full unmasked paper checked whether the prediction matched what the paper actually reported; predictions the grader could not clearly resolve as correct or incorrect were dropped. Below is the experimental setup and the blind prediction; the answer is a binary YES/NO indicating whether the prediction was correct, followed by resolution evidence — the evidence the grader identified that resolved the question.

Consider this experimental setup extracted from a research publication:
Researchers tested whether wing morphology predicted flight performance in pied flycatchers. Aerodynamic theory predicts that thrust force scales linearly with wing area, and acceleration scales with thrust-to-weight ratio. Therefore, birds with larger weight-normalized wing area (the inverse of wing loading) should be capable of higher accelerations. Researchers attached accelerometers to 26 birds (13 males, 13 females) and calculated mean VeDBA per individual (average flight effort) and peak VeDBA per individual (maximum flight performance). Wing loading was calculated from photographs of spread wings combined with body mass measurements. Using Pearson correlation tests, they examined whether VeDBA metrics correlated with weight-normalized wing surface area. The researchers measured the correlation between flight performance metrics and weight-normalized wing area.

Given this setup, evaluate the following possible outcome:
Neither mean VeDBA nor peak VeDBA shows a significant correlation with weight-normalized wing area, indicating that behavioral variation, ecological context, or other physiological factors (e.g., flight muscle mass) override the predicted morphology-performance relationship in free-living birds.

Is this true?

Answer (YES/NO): NO